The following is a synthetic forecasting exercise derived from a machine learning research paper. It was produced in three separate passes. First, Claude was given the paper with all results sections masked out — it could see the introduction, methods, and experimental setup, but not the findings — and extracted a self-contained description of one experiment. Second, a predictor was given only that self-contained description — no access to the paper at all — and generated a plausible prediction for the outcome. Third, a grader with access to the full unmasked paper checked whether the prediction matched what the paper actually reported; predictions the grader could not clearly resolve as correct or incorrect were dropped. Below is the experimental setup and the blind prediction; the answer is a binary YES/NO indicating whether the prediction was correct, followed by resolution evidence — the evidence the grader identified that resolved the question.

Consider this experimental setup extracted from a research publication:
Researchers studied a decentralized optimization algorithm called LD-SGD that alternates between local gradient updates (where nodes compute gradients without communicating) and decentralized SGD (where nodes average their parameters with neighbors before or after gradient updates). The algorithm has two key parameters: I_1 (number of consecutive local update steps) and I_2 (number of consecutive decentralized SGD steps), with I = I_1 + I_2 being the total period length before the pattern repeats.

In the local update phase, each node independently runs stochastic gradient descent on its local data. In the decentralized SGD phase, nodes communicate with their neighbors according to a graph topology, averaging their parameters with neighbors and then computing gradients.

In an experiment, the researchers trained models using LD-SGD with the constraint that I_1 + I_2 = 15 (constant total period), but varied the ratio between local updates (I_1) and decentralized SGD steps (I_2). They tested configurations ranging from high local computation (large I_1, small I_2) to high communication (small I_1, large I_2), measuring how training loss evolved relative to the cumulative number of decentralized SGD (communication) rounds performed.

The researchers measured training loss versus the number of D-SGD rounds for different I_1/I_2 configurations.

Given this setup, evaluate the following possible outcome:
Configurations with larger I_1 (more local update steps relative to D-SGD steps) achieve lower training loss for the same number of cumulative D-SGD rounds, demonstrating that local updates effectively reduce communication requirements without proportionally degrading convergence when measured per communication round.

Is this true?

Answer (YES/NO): NO